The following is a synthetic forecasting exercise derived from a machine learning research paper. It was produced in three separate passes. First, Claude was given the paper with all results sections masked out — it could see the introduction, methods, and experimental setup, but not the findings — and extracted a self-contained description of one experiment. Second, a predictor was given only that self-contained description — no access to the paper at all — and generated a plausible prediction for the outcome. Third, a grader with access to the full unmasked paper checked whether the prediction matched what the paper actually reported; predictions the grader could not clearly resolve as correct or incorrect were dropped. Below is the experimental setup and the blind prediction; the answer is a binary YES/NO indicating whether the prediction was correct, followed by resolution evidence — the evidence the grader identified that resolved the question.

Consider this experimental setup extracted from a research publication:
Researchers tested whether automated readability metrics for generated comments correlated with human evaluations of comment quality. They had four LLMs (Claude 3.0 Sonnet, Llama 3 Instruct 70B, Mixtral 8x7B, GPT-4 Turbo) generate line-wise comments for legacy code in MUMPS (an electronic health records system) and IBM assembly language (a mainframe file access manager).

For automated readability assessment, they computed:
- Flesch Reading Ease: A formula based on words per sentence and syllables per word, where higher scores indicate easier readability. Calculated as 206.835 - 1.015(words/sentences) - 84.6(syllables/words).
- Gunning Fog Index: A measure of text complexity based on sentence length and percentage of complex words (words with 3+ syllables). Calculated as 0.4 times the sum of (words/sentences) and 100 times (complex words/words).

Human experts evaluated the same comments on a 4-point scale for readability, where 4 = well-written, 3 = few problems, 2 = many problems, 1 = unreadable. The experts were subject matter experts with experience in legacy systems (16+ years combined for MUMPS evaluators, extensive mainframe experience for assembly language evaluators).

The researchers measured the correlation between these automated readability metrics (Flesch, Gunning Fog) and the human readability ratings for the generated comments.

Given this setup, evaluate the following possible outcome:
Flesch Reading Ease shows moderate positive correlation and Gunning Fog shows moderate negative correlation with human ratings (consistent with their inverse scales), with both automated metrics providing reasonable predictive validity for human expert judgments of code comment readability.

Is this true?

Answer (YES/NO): NO